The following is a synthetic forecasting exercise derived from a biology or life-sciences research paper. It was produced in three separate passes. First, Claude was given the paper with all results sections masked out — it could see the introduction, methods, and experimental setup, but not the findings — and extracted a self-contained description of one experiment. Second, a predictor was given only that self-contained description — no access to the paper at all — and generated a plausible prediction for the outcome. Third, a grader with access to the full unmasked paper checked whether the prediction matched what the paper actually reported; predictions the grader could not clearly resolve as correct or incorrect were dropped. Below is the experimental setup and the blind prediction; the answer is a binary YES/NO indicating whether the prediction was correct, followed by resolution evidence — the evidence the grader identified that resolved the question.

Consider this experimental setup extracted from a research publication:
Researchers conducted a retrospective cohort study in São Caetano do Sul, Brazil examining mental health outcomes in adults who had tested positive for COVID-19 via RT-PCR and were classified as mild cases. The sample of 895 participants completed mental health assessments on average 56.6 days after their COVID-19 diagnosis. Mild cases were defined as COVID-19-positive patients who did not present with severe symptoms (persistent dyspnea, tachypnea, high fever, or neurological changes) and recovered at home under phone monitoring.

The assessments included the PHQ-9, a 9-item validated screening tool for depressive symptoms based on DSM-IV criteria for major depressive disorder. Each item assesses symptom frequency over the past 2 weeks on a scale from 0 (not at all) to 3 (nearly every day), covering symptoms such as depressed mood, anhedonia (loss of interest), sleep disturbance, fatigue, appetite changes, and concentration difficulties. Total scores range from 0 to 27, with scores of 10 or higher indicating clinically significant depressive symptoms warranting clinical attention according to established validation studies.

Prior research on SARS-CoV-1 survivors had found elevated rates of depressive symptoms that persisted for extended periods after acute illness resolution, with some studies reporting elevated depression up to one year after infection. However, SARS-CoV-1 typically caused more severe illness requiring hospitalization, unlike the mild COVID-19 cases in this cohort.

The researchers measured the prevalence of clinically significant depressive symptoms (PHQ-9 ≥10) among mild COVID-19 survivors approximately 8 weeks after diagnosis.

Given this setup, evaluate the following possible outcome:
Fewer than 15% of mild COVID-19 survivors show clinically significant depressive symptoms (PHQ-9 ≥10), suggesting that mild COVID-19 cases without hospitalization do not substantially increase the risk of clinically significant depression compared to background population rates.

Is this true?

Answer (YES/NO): NO